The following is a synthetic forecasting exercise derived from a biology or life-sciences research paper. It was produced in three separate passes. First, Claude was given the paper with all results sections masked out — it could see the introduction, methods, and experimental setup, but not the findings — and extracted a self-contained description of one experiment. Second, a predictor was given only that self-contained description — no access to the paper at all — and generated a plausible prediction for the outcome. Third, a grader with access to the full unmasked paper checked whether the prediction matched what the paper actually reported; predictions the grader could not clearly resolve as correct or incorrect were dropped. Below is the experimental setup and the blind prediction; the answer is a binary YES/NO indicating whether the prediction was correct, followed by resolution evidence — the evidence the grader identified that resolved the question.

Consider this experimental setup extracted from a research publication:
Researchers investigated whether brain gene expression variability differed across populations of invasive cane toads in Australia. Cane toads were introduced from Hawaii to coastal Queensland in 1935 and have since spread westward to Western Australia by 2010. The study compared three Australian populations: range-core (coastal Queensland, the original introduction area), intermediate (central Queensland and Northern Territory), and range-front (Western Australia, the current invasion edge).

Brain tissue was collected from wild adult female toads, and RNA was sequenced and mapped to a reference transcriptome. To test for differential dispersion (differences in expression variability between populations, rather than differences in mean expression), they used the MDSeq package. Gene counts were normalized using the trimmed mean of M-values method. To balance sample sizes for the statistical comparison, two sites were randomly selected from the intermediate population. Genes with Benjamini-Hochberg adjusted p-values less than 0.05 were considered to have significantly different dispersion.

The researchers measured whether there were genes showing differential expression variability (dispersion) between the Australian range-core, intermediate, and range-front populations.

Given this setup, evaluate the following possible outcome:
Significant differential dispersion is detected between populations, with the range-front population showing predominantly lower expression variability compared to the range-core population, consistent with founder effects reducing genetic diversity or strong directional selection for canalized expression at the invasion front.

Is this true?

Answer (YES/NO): NO